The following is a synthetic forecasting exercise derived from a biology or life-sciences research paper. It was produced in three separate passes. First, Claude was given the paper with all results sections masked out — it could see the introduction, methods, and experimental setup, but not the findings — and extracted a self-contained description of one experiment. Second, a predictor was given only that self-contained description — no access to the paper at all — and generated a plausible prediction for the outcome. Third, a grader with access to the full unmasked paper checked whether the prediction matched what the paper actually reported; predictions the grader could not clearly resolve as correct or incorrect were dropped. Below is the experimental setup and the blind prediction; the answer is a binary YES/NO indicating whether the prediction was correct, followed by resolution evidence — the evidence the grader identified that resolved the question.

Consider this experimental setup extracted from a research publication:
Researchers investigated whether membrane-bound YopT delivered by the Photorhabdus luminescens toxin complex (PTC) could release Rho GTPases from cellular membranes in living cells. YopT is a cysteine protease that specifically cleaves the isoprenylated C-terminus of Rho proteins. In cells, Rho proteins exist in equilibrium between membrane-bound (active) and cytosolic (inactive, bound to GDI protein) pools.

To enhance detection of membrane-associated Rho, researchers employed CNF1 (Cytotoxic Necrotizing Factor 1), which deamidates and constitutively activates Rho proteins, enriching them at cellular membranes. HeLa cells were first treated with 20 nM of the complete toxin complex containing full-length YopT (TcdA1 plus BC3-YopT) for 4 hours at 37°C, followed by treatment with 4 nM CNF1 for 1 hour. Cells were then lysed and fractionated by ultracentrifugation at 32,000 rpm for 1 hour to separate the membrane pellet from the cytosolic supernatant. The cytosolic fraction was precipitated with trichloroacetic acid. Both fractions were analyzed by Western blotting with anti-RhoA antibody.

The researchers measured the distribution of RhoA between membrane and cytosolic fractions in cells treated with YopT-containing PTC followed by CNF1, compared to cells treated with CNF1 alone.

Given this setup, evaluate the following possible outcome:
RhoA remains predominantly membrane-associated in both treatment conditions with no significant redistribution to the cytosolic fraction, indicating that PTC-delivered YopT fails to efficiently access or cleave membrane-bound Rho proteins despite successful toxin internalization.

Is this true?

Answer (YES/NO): NO